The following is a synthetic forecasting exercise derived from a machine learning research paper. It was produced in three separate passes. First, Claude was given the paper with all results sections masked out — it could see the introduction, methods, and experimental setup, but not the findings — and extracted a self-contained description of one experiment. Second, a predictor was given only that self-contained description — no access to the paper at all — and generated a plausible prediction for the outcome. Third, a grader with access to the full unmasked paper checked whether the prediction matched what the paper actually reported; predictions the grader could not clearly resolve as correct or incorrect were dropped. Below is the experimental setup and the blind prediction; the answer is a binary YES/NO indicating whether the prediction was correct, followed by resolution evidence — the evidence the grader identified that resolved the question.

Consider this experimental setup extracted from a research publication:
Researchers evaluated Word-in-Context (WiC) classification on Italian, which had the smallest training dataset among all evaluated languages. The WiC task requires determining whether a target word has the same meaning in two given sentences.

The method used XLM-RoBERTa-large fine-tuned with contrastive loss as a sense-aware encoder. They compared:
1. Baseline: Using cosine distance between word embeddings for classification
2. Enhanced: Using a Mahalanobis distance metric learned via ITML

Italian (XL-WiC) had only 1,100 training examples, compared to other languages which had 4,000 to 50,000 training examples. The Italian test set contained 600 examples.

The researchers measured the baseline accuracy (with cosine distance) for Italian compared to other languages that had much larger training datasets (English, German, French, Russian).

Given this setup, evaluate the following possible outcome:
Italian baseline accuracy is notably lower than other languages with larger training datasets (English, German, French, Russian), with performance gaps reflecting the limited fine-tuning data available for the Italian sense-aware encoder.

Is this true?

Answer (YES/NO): YES